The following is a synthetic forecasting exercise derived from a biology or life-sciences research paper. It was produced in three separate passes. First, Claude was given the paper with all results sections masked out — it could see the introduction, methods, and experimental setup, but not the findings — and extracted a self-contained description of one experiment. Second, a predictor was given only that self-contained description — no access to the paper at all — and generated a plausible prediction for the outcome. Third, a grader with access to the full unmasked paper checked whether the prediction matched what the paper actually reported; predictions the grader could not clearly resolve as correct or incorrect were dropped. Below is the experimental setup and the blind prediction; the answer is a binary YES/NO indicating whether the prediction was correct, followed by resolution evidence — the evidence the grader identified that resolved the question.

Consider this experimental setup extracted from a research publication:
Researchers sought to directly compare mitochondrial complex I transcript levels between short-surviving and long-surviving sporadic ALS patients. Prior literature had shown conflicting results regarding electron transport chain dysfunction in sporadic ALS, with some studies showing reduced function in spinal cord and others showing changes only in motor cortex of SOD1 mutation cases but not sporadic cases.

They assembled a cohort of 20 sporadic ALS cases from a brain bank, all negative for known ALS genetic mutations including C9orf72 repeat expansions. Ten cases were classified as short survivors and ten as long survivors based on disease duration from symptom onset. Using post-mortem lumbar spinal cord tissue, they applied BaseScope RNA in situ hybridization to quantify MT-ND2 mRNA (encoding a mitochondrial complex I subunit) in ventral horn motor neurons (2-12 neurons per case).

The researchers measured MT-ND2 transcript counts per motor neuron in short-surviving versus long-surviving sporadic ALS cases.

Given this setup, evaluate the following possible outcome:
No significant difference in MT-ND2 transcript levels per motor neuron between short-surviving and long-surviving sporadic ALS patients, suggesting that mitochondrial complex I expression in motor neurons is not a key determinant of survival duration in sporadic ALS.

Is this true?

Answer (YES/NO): NO